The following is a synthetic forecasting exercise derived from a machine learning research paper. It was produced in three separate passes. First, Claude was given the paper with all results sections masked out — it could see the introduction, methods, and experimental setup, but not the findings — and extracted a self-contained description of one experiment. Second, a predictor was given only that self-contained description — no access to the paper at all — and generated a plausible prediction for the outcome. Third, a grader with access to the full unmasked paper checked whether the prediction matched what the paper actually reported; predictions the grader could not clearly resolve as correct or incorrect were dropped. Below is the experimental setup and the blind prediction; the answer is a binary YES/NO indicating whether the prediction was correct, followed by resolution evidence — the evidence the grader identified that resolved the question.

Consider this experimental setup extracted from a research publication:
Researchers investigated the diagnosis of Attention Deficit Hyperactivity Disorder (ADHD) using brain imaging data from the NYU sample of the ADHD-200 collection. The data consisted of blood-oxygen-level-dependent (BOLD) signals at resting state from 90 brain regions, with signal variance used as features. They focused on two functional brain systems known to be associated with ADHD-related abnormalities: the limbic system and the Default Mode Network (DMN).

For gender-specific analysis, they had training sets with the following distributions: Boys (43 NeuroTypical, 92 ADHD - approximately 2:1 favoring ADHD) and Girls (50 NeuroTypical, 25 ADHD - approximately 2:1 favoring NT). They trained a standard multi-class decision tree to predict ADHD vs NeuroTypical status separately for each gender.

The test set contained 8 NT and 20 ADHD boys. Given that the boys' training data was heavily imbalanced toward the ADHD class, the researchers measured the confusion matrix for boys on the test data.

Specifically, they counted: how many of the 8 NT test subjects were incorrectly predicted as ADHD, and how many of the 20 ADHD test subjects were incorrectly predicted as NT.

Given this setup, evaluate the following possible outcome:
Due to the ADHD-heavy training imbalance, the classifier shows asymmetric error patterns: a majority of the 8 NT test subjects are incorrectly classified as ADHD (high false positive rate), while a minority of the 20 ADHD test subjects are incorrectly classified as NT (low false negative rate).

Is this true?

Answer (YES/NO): YES